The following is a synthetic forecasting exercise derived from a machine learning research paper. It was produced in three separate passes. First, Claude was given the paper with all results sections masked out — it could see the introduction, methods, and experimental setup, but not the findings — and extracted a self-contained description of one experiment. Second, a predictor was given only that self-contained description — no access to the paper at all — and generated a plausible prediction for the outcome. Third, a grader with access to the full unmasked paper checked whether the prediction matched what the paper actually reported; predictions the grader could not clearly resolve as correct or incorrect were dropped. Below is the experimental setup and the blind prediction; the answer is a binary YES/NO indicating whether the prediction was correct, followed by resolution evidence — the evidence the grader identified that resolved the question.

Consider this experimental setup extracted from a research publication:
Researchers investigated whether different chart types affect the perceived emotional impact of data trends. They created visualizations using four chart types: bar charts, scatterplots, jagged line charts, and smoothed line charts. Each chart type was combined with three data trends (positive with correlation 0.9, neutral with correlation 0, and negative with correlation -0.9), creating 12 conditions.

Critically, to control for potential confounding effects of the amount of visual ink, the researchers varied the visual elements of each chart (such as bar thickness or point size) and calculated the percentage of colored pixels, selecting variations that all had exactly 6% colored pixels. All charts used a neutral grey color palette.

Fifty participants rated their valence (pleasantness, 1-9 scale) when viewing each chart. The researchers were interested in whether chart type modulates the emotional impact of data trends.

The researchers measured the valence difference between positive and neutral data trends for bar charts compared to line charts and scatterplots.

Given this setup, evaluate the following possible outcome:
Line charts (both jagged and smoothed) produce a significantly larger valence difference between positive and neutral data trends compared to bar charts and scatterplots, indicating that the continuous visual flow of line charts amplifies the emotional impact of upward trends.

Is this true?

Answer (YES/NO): NO